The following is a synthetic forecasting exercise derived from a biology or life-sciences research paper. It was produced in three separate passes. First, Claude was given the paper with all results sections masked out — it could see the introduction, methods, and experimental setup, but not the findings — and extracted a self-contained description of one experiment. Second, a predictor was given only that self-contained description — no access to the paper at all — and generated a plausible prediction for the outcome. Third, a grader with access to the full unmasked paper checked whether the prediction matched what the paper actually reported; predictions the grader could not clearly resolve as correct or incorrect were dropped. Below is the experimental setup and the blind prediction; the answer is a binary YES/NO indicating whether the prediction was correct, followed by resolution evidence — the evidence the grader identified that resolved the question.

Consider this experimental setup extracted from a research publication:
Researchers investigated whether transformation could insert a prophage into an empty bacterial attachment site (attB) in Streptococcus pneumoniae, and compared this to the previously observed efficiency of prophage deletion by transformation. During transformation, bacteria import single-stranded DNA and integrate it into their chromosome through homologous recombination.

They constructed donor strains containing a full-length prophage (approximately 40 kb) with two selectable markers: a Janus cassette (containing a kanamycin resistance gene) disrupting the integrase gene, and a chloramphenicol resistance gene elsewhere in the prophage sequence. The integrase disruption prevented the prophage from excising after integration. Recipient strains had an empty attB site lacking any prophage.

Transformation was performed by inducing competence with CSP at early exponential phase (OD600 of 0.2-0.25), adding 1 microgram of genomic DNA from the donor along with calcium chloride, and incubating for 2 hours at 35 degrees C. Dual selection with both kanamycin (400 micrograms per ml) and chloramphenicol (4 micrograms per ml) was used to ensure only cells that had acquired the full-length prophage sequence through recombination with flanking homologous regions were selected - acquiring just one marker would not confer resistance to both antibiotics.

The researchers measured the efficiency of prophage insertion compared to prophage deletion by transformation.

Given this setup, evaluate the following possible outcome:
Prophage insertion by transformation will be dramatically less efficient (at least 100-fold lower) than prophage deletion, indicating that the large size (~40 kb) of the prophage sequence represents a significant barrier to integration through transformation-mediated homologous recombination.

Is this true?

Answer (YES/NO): YES